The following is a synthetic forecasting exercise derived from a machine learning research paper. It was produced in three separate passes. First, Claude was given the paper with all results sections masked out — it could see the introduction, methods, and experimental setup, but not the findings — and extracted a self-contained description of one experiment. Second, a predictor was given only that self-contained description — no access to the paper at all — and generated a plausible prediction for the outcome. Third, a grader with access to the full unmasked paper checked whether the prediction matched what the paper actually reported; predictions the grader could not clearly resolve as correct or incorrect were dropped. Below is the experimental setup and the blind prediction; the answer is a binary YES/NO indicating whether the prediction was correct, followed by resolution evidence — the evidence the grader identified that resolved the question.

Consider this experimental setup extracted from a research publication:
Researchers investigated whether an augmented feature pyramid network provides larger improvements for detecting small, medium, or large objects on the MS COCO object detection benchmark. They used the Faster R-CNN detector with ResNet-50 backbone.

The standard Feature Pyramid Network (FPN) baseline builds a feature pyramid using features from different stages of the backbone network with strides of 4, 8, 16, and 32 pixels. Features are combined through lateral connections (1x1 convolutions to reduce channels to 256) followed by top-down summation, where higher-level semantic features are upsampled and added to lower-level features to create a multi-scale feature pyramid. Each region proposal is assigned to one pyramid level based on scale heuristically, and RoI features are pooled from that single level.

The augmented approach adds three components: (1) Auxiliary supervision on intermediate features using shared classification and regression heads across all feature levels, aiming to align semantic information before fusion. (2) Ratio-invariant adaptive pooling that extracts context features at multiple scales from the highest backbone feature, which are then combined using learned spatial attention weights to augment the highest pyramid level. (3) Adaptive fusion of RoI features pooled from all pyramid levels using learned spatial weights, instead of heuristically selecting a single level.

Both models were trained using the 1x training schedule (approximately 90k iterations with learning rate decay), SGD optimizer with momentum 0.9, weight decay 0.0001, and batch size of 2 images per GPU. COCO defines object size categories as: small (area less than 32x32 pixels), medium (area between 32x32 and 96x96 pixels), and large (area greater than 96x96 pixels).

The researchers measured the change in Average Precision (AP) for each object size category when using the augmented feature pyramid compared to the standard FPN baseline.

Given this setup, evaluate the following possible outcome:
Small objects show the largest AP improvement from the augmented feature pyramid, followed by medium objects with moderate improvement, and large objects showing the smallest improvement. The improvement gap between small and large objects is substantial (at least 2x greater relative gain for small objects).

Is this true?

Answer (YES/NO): NO